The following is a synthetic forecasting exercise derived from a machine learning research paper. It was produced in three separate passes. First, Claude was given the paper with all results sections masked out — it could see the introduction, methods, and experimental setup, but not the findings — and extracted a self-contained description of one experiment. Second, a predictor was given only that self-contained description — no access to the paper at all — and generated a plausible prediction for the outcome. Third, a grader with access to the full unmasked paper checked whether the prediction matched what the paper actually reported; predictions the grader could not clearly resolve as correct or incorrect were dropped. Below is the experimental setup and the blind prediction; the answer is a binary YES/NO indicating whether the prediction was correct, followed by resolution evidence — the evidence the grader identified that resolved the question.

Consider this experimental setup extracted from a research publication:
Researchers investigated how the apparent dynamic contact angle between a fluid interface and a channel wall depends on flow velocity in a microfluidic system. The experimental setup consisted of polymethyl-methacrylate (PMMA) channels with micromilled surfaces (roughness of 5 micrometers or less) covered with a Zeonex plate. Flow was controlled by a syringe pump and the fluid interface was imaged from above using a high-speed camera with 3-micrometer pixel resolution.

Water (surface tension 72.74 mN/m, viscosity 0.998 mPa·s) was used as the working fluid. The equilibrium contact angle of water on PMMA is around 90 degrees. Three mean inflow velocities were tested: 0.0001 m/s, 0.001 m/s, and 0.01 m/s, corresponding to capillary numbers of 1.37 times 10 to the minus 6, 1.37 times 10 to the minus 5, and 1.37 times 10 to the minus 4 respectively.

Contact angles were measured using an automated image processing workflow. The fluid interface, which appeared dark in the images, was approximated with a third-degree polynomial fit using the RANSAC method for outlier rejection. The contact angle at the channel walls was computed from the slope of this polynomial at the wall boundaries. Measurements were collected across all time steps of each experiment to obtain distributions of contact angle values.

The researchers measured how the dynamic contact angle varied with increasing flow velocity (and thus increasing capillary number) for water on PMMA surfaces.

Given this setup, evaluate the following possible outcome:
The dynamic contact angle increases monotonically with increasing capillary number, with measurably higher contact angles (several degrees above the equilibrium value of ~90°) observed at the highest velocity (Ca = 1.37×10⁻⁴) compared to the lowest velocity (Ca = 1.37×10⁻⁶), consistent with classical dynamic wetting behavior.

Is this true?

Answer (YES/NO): YES